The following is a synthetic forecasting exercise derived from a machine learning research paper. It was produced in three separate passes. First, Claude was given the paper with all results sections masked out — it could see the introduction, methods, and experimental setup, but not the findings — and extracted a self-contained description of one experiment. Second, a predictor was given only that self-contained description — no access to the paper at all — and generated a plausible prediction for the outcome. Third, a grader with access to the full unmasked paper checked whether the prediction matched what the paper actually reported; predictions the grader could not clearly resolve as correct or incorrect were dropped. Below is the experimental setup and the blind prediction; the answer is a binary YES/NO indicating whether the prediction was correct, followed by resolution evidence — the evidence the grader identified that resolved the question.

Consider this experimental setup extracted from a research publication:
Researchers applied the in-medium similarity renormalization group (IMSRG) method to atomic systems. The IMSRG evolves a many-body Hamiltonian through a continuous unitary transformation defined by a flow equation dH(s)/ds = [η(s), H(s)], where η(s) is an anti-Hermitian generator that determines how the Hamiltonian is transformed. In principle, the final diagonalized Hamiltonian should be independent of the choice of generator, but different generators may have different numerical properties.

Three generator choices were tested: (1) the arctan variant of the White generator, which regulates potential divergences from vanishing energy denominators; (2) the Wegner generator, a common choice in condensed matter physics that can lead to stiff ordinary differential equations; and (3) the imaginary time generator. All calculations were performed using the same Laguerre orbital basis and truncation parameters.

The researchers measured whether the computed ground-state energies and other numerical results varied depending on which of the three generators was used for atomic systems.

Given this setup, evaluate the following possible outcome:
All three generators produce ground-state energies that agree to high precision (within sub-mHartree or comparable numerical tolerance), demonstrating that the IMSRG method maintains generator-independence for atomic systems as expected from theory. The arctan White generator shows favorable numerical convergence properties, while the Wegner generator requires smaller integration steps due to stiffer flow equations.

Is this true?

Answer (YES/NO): NO